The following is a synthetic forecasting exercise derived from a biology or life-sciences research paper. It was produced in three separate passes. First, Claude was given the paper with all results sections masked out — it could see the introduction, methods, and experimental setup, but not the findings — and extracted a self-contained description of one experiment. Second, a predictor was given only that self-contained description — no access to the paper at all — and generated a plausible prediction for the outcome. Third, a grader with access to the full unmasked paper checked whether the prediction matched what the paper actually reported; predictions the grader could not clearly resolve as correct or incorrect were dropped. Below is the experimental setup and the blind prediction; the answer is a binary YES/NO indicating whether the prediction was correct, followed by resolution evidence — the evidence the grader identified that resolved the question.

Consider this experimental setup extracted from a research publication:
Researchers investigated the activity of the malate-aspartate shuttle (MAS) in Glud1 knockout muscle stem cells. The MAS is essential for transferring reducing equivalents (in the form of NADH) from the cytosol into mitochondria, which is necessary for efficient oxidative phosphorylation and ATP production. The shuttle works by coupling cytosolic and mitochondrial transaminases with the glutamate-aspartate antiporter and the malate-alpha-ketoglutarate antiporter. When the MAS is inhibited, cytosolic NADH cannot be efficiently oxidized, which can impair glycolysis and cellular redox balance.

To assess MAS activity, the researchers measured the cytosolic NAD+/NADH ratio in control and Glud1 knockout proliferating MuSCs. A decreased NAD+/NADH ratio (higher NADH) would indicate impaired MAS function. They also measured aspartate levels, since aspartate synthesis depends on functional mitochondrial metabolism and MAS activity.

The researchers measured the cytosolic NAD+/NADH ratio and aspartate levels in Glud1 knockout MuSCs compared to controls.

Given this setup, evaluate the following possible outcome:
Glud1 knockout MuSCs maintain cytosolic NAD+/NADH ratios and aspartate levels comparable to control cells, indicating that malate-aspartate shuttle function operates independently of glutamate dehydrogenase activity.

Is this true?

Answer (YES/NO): NO